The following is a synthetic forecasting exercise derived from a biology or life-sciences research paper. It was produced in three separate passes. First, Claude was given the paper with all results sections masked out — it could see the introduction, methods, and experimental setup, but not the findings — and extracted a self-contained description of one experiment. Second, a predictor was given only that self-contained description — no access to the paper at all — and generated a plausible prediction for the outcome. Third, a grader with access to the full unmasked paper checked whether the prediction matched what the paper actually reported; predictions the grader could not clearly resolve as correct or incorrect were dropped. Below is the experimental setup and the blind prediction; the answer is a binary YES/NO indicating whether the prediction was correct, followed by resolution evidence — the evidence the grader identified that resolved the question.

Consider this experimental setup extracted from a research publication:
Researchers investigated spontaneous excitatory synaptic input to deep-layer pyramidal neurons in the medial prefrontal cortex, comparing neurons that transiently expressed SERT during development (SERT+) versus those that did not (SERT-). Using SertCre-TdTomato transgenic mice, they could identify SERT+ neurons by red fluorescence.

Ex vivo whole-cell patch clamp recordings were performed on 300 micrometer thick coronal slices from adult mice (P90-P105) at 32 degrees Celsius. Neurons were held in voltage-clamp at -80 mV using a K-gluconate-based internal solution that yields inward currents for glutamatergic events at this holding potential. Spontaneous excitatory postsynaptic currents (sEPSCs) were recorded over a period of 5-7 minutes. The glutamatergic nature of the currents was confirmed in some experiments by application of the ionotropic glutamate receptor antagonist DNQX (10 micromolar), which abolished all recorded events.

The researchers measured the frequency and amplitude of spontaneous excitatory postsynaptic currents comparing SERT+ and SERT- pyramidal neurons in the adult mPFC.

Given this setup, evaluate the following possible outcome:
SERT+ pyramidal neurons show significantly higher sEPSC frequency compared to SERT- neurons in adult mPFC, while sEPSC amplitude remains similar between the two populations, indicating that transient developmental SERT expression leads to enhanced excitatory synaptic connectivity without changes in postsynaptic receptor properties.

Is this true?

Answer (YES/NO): NO